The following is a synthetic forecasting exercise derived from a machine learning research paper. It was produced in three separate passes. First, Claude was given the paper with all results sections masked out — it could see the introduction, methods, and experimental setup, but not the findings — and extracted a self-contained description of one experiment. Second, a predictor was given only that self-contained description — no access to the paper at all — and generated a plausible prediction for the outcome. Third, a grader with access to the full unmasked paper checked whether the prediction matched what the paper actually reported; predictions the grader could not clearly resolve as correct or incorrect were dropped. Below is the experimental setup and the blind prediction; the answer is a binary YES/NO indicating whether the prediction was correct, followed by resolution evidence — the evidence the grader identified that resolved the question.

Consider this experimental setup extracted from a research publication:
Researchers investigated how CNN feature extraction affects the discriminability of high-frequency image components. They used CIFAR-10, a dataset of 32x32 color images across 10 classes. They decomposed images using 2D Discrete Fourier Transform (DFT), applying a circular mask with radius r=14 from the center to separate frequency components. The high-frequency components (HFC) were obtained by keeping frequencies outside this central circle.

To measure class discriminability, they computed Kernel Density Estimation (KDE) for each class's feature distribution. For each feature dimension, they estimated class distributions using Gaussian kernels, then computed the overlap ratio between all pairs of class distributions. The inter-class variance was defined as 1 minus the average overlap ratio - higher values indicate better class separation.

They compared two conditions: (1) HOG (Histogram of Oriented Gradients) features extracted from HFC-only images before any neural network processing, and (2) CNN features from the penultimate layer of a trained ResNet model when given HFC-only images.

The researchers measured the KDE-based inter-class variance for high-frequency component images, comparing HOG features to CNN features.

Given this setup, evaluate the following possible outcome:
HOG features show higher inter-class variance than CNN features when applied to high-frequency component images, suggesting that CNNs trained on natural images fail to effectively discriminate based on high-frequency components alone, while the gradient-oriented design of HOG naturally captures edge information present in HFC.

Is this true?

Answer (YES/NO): YES